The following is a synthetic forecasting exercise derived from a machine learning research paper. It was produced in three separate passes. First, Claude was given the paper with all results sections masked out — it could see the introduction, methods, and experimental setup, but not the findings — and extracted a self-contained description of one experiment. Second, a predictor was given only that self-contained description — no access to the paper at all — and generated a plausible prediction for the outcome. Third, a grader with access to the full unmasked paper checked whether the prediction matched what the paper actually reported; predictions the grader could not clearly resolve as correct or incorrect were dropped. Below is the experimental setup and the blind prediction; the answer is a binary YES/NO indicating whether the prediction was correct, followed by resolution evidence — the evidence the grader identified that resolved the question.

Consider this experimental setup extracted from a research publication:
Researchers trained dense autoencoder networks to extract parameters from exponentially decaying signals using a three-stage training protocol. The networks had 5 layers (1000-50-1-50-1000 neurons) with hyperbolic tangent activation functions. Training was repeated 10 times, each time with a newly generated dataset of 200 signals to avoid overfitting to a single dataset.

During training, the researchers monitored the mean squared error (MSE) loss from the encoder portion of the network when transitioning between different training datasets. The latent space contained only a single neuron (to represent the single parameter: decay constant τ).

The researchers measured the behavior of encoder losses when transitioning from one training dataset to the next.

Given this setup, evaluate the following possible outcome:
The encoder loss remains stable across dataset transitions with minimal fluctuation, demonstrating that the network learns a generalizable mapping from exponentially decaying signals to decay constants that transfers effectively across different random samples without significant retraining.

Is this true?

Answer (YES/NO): NO